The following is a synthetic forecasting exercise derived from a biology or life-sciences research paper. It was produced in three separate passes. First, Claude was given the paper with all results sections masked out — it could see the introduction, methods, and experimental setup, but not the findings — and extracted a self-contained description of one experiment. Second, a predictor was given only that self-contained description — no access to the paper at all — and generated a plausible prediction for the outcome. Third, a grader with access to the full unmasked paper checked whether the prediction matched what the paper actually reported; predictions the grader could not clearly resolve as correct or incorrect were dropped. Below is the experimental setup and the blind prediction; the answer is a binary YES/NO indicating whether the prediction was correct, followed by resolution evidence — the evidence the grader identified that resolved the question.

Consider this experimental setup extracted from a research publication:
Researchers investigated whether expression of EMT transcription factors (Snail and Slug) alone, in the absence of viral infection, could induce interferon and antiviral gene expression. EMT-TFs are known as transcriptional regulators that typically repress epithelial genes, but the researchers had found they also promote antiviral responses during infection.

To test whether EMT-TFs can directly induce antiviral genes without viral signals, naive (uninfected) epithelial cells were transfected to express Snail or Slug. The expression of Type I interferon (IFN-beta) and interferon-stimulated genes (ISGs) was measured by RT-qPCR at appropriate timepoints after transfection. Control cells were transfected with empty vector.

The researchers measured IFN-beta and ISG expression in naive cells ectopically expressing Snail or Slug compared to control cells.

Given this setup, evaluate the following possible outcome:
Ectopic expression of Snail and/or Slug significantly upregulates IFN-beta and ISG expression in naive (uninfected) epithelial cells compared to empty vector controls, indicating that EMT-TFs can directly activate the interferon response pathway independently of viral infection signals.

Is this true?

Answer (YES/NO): YES